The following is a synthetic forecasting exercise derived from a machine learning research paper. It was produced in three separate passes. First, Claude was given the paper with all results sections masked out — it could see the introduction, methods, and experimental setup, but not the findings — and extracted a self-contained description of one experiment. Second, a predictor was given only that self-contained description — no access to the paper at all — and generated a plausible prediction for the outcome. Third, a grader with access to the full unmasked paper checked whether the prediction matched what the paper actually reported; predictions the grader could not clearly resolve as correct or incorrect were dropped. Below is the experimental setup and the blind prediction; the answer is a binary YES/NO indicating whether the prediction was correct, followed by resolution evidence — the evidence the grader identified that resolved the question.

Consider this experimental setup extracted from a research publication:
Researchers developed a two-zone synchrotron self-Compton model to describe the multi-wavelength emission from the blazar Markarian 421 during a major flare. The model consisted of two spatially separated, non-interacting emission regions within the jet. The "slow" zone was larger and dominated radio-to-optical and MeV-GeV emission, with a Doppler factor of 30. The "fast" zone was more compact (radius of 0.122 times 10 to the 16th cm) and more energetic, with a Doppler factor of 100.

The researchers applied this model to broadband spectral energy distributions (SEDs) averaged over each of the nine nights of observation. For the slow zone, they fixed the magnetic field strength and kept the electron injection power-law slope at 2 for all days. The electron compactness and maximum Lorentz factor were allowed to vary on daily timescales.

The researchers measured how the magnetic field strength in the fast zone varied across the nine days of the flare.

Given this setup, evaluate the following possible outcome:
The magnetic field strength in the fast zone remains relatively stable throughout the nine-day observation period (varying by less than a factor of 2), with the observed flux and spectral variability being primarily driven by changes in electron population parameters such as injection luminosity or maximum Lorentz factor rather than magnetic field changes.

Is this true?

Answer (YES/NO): NO